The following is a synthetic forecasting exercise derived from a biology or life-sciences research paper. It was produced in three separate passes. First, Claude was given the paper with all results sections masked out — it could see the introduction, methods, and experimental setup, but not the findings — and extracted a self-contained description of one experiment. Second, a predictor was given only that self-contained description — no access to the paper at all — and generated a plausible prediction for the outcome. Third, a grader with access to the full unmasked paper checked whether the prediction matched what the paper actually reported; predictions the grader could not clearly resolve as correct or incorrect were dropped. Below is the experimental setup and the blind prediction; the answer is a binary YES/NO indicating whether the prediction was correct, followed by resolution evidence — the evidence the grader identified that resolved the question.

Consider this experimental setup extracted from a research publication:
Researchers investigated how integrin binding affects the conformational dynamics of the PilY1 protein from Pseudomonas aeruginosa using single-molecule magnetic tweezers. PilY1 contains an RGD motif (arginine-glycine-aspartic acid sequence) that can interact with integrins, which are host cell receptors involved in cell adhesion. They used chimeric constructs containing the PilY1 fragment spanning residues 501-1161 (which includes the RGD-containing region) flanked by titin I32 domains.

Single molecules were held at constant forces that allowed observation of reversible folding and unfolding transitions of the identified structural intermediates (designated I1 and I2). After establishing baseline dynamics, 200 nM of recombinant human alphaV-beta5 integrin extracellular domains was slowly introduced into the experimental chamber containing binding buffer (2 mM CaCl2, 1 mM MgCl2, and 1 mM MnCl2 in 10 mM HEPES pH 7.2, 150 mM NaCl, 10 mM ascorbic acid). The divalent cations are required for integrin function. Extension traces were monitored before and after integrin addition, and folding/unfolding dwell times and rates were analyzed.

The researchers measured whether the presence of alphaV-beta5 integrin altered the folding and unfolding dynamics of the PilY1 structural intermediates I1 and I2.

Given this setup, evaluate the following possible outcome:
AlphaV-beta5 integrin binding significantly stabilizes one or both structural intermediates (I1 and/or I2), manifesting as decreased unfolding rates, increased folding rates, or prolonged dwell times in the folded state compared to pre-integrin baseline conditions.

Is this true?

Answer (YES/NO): NO